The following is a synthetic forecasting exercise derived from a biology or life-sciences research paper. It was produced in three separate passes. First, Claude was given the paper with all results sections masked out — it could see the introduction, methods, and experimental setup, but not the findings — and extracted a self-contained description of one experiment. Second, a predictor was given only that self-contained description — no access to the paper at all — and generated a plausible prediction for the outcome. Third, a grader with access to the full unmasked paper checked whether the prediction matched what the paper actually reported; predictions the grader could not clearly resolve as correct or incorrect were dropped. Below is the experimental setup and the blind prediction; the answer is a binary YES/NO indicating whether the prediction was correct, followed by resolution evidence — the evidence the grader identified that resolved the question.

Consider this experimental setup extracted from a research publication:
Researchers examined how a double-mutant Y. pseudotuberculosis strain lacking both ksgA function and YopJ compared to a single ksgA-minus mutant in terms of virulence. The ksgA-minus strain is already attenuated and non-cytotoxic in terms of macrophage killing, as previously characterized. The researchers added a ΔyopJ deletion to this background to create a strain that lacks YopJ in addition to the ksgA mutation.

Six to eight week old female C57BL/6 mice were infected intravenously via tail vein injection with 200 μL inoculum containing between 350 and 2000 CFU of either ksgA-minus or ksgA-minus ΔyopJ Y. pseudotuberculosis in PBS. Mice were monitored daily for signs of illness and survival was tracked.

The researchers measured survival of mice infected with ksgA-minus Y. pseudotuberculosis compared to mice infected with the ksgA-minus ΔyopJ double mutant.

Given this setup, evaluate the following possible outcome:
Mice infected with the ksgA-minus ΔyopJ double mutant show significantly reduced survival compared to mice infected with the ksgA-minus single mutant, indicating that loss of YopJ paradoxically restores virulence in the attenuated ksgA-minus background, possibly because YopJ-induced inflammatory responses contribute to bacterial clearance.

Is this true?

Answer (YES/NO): YES